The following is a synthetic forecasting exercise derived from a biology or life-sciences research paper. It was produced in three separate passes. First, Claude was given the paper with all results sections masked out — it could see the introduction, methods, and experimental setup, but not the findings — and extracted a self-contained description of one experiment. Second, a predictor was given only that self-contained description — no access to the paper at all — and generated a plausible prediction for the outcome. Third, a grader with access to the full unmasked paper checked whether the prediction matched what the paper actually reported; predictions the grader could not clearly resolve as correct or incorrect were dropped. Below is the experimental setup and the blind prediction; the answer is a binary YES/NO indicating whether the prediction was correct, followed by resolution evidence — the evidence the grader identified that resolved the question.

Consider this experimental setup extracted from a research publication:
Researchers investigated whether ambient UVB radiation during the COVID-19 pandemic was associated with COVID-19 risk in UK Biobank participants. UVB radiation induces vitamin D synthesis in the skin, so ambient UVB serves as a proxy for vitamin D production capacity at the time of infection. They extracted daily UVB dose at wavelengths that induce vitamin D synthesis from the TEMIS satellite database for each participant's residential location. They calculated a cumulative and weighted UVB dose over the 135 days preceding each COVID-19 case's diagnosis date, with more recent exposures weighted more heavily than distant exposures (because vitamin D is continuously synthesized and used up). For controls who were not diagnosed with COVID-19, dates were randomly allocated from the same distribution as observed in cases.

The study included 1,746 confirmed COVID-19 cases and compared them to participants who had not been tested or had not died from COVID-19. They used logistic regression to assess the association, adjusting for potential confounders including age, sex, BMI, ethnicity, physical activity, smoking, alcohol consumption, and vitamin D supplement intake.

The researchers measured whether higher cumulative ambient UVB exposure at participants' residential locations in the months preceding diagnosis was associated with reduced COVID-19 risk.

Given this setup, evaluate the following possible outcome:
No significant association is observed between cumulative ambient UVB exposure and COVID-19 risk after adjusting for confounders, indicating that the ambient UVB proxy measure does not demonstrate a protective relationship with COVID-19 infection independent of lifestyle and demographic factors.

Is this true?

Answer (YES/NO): YES